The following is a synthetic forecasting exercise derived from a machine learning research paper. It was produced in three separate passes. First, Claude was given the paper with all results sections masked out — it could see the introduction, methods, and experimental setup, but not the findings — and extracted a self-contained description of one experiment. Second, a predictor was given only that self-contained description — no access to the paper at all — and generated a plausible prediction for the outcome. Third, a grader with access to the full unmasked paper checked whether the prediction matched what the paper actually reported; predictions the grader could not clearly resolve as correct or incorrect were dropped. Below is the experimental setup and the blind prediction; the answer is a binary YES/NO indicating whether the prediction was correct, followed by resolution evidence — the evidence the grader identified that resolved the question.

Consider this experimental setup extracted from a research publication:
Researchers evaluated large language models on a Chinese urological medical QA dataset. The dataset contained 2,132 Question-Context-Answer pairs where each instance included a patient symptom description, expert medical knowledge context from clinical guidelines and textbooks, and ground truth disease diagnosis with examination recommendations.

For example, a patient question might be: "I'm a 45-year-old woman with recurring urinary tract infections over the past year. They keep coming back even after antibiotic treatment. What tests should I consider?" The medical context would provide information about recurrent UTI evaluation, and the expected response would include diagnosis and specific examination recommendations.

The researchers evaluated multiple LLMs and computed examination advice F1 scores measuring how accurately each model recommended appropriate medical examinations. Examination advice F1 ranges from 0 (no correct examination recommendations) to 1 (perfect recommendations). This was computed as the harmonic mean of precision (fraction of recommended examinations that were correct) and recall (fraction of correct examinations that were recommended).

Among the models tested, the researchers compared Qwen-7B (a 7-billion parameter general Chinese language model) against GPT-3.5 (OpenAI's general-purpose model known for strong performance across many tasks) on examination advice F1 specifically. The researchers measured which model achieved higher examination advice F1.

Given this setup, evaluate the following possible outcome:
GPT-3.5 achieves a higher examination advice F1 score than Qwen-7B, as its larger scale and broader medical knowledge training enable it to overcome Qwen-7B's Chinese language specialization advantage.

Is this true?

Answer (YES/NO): NO